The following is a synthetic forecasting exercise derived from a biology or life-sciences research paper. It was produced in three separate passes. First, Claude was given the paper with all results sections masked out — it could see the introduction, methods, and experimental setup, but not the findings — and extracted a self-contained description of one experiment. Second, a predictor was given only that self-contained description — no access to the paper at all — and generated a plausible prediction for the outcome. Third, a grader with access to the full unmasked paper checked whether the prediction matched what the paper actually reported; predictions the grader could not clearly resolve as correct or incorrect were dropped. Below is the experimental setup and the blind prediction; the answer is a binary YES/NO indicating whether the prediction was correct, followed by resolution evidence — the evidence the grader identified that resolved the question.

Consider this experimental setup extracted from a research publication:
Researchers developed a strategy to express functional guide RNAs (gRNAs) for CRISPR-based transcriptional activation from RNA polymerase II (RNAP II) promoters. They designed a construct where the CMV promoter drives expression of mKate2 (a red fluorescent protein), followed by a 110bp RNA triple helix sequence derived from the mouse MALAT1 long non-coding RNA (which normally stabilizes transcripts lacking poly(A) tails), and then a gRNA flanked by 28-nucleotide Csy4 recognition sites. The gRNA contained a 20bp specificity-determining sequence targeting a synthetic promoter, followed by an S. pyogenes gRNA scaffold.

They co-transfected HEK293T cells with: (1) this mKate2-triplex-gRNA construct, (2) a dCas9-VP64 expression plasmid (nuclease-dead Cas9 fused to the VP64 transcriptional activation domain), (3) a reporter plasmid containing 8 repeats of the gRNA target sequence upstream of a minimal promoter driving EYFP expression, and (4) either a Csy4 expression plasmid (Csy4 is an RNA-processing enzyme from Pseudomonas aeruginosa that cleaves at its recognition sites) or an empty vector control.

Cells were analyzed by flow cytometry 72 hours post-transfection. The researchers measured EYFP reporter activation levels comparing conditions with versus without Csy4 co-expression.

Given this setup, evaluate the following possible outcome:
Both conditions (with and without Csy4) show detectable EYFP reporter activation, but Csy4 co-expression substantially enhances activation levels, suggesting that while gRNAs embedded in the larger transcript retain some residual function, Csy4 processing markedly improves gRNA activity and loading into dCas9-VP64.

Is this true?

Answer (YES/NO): YES